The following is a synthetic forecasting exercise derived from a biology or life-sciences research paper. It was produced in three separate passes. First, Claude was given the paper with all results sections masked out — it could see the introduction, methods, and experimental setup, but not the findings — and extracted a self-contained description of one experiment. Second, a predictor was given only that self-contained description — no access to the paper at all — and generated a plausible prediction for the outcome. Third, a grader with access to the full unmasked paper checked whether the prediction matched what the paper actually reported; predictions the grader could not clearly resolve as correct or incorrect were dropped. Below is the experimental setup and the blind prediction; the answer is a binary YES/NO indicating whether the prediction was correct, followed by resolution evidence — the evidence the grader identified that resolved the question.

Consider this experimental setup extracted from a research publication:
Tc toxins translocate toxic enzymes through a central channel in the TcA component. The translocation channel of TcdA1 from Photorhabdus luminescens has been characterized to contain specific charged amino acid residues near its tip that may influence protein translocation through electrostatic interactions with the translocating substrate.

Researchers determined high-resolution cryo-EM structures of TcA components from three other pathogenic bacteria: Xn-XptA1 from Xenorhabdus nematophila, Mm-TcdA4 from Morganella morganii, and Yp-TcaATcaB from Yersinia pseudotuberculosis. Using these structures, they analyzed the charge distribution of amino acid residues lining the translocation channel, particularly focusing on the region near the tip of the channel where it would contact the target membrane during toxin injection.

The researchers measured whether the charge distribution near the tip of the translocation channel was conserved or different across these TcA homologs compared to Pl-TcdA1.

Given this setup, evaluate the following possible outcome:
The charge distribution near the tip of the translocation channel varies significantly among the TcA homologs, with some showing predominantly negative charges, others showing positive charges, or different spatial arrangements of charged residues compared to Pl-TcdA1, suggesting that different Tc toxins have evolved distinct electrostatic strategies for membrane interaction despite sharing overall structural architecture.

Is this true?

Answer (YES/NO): YES